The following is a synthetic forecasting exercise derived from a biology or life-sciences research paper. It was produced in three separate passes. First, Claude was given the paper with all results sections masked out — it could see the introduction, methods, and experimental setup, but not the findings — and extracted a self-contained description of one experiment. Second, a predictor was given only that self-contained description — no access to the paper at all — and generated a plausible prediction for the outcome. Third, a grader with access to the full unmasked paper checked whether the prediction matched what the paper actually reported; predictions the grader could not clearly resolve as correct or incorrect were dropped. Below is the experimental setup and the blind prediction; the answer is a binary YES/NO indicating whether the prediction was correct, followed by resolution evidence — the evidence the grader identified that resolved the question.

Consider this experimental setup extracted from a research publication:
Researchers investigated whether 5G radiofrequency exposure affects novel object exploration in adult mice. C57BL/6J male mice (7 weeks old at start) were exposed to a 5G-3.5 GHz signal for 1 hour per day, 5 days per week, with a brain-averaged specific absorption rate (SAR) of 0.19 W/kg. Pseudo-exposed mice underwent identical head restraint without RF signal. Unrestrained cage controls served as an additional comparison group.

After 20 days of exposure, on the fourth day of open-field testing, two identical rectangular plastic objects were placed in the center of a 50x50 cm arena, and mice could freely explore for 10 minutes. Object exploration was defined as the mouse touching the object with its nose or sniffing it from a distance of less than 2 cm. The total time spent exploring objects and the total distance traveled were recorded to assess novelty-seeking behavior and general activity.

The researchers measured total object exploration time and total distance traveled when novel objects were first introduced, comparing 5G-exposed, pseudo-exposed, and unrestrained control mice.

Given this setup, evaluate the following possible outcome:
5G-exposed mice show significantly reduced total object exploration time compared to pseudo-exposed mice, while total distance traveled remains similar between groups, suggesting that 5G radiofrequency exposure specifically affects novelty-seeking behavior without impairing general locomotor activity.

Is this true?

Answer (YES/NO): NO